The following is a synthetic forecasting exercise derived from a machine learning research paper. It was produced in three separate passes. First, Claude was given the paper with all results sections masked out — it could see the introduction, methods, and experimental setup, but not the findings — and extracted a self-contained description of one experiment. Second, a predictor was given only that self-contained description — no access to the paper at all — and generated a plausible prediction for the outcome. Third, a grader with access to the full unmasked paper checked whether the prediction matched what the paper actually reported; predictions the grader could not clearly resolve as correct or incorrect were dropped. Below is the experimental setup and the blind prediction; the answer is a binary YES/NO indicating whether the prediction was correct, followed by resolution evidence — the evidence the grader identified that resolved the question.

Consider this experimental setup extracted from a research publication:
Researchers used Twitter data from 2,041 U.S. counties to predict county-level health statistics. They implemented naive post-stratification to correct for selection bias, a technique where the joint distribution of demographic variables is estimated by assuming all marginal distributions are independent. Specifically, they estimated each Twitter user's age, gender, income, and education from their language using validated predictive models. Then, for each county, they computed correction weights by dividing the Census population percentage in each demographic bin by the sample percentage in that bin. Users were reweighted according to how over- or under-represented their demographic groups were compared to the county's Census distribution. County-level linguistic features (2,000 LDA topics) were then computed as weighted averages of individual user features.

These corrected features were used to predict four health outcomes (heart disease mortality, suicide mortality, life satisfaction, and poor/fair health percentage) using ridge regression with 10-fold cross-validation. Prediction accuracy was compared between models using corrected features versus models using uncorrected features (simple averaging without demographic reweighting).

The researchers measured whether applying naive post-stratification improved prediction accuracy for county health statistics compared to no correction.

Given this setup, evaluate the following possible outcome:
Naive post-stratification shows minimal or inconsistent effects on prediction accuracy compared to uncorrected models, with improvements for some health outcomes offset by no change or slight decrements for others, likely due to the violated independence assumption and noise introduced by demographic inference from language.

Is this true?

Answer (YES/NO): NO